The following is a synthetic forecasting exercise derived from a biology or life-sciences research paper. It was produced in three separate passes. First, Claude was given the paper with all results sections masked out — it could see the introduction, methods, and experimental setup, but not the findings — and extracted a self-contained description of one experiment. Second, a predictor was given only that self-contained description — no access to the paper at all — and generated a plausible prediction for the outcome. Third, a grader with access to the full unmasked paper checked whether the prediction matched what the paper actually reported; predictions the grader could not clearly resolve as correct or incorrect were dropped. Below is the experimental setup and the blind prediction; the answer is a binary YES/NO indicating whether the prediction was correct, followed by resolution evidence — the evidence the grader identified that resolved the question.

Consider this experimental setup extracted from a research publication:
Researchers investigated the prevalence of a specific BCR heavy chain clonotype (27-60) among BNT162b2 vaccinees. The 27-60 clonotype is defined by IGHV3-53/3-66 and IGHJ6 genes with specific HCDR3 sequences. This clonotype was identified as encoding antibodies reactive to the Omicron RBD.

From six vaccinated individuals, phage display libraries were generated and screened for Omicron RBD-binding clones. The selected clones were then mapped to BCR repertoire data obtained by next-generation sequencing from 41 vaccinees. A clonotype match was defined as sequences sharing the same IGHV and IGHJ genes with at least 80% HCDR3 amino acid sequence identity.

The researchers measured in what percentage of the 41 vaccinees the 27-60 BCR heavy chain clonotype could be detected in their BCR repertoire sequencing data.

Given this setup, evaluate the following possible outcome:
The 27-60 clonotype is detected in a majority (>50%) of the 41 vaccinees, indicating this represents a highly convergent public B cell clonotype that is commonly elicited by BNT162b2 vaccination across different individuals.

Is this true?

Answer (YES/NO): NO